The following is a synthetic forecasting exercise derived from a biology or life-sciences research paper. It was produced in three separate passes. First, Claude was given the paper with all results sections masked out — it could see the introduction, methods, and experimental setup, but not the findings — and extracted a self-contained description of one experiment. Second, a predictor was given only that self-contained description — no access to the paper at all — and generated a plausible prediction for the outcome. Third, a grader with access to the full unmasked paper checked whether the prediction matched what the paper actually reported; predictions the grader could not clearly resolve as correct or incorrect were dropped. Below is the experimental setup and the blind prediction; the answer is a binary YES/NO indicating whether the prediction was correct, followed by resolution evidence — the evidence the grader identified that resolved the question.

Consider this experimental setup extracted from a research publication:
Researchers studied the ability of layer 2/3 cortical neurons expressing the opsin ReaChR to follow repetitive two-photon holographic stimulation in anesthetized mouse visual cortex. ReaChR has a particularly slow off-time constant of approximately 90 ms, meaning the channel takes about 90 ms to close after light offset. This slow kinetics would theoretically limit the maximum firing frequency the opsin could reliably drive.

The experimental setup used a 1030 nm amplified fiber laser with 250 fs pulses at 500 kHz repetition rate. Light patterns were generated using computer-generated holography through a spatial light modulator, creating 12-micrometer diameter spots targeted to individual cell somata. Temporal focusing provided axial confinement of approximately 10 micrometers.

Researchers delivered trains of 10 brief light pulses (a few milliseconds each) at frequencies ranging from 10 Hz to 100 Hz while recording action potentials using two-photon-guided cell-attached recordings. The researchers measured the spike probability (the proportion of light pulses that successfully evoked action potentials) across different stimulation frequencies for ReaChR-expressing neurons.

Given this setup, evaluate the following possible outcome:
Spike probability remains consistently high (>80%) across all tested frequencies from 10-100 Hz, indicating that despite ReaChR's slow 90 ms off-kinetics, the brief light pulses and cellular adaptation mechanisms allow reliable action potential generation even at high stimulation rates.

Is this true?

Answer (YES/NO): NO